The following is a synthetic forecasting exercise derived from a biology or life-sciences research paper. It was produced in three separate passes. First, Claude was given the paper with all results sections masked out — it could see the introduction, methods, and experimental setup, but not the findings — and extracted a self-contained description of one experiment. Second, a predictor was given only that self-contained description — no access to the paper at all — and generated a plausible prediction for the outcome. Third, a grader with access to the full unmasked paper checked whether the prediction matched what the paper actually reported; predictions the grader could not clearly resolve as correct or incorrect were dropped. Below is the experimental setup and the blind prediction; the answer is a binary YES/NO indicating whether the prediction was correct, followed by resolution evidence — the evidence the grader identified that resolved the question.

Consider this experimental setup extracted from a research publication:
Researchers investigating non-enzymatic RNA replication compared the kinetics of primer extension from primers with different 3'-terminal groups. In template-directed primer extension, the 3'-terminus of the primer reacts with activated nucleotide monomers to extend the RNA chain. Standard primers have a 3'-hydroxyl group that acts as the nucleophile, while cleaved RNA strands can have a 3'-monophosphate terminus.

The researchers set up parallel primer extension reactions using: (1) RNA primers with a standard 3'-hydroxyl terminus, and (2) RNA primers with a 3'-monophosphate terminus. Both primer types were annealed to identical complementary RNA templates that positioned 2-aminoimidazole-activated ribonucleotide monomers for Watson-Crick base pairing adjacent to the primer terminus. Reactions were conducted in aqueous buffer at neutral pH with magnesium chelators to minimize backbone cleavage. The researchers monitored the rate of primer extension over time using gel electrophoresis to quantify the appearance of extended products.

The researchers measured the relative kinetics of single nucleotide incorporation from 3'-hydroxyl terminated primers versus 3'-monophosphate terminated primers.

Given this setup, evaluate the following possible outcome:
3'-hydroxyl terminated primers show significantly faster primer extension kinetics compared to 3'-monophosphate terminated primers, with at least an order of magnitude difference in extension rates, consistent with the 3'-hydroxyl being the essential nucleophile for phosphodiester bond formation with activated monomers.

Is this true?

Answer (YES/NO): NO